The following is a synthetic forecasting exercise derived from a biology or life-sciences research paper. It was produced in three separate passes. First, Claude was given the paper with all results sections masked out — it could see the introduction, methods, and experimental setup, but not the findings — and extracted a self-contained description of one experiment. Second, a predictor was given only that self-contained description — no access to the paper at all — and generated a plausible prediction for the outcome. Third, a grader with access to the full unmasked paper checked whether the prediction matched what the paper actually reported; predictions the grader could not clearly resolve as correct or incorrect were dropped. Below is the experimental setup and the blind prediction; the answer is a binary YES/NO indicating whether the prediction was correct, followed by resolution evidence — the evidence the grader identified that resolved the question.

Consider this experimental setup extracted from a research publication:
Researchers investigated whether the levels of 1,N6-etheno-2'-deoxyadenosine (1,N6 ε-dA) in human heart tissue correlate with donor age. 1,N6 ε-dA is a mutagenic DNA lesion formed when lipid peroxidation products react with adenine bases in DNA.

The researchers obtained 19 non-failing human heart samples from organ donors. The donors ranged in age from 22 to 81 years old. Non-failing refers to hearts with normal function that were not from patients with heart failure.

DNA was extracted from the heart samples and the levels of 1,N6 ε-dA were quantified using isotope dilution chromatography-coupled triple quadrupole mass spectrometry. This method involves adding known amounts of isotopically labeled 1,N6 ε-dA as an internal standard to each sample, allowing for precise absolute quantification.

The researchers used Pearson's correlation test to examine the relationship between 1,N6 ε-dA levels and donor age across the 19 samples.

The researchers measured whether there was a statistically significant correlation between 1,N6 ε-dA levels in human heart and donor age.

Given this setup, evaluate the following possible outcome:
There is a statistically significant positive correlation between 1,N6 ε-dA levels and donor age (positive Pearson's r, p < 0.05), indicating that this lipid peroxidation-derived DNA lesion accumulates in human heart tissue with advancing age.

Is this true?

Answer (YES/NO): YES